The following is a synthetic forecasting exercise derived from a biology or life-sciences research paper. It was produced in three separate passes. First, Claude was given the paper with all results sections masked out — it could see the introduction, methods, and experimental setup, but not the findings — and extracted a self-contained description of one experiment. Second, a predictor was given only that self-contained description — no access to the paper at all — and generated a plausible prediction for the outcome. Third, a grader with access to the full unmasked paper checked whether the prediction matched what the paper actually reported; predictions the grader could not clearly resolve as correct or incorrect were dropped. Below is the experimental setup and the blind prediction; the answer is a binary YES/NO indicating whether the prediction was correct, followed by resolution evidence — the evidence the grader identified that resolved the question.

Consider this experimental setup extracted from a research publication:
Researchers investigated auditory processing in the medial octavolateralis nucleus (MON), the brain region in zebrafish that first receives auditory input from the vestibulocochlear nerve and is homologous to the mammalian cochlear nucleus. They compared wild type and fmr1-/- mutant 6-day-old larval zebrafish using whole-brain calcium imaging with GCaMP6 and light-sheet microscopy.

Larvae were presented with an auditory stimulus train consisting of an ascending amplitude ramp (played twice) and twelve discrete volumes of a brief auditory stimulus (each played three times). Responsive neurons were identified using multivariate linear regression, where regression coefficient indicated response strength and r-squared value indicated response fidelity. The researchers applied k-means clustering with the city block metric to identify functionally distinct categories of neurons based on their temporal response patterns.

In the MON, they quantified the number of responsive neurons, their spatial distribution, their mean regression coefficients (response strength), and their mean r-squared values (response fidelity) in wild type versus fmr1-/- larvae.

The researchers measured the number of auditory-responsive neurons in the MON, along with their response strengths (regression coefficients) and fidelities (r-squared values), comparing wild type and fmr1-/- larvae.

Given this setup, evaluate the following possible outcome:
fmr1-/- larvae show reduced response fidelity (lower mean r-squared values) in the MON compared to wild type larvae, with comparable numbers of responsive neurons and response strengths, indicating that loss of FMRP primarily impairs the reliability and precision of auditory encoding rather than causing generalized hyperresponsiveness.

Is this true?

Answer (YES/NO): NO